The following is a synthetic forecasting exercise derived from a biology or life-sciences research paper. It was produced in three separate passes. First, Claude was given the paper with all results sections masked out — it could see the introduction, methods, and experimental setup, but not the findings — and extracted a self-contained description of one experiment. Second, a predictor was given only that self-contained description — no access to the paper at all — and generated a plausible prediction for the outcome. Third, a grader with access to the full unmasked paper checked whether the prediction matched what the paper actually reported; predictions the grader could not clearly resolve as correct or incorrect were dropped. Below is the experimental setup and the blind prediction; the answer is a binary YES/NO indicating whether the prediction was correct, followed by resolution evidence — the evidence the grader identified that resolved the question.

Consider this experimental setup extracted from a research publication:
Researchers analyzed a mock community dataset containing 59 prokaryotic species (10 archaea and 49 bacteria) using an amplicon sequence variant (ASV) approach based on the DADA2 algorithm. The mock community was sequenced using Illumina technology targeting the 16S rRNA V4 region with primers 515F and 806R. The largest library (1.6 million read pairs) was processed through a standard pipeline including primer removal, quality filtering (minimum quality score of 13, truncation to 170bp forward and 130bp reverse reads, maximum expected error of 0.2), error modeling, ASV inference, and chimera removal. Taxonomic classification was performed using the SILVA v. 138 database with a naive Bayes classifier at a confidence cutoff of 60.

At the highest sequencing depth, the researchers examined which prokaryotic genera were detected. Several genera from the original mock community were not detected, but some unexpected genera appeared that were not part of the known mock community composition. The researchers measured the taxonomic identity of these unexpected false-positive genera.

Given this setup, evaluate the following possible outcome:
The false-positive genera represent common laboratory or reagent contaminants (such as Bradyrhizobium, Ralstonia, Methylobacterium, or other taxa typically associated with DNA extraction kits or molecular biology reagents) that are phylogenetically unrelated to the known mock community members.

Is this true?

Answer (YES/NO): NO